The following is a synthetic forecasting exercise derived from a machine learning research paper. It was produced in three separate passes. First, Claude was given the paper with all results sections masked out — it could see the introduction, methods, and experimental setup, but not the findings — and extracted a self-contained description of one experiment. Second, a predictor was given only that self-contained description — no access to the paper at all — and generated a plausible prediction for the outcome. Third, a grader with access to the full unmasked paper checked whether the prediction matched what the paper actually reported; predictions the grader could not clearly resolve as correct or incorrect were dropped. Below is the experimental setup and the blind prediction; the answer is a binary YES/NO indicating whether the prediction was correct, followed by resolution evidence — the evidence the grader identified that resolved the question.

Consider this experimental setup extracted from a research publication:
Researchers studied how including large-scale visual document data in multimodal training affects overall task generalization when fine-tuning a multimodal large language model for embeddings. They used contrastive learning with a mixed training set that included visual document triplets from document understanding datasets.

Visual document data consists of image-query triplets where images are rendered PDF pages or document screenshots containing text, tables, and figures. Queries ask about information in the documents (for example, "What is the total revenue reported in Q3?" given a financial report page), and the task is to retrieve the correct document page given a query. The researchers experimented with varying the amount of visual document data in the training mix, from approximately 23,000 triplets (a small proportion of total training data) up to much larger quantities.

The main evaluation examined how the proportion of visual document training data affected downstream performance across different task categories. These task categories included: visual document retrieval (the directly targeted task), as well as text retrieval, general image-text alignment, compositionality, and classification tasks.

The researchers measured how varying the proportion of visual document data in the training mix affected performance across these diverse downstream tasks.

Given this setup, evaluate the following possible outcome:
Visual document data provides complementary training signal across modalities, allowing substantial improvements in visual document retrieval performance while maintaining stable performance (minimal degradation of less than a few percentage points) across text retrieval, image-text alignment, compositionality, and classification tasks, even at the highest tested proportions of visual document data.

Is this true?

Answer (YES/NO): NO